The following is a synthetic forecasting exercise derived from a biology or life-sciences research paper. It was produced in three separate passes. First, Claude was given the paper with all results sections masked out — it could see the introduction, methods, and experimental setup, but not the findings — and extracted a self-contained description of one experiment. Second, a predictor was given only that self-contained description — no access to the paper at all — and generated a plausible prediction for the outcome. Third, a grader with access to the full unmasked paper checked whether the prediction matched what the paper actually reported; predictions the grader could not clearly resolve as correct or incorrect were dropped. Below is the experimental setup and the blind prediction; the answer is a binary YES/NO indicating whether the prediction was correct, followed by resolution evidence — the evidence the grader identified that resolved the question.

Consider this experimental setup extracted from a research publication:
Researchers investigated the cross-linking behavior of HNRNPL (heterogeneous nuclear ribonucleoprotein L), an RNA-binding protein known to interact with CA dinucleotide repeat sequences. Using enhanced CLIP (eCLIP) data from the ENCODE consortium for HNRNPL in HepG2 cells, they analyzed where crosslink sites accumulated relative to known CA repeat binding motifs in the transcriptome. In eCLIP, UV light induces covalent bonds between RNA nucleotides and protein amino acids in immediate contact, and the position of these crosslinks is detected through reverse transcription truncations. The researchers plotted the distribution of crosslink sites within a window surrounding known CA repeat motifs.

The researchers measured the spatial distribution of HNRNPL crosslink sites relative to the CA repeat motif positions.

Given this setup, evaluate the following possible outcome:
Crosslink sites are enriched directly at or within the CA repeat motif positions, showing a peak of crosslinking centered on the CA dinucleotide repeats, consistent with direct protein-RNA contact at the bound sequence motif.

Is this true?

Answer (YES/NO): NO